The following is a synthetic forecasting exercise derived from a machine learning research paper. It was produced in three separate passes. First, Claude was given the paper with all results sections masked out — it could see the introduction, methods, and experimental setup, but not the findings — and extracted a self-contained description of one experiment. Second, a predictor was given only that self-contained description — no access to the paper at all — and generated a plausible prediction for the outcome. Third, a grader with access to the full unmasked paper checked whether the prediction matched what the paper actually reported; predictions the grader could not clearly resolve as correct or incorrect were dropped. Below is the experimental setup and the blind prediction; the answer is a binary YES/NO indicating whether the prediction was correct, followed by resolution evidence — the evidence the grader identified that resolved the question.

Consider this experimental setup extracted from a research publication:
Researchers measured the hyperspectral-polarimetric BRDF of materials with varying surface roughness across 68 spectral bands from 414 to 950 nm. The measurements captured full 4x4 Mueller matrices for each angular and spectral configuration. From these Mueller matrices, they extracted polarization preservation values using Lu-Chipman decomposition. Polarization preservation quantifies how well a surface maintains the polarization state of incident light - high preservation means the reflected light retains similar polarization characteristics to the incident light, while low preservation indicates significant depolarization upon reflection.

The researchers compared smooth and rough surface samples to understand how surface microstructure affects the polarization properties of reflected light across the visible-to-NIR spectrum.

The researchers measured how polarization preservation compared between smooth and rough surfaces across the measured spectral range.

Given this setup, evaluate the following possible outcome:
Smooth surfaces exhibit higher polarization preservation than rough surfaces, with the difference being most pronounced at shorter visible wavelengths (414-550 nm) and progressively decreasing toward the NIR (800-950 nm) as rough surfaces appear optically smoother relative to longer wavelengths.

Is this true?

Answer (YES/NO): NO